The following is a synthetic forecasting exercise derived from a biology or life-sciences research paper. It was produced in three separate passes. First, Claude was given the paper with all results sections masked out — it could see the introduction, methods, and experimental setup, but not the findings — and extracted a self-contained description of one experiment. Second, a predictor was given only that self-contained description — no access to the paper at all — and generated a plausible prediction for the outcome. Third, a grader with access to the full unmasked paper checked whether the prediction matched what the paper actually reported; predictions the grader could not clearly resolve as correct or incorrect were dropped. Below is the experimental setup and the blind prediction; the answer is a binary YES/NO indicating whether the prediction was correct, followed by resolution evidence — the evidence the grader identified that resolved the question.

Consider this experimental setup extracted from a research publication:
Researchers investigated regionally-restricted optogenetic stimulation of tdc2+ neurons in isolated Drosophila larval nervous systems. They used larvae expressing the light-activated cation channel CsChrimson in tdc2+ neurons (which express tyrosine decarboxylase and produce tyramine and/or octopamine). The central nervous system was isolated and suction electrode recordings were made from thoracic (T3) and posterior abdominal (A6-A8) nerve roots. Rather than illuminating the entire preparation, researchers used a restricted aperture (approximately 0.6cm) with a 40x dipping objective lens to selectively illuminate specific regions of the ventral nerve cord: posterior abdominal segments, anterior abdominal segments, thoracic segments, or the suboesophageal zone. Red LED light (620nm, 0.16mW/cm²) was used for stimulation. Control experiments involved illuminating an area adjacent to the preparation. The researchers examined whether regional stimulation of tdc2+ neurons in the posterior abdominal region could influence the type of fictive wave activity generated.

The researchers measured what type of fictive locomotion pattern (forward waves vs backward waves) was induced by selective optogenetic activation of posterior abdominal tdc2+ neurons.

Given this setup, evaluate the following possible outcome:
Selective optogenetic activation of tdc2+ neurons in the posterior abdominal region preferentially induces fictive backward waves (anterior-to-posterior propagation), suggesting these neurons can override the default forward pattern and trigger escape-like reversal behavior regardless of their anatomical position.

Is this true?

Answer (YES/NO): NO